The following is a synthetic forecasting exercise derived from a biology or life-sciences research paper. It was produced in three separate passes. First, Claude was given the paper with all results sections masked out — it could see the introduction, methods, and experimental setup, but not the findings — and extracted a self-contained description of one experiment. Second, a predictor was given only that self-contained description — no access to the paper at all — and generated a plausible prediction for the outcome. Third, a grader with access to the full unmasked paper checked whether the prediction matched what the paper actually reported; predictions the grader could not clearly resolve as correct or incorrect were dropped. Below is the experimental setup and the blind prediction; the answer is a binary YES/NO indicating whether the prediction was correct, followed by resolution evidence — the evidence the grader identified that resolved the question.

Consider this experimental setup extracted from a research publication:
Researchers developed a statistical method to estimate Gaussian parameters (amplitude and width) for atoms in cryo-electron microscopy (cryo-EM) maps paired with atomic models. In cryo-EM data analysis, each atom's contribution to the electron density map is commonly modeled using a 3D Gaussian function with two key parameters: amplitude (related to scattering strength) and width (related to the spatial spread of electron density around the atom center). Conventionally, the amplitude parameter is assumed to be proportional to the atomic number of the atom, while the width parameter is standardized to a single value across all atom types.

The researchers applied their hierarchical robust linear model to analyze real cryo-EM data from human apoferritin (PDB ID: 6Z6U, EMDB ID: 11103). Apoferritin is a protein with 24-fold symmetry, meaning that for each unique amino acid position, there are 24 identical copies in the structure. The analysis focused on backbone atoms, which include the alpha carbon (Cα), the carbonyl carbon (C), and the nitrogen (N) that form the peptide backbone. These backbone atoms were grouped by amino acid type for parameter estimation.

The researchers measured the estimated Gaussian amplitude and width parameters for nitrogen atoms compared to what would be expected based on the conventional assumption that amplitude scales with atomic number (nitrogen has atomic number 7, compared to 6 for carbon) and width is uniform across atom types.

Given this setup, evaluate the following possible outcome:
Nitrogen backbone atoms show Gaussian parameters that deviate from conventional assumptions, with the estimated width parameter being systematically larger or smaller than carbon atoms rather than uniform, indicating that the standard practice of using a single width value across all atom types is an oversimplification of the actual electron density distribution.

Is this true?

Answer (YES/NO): YES